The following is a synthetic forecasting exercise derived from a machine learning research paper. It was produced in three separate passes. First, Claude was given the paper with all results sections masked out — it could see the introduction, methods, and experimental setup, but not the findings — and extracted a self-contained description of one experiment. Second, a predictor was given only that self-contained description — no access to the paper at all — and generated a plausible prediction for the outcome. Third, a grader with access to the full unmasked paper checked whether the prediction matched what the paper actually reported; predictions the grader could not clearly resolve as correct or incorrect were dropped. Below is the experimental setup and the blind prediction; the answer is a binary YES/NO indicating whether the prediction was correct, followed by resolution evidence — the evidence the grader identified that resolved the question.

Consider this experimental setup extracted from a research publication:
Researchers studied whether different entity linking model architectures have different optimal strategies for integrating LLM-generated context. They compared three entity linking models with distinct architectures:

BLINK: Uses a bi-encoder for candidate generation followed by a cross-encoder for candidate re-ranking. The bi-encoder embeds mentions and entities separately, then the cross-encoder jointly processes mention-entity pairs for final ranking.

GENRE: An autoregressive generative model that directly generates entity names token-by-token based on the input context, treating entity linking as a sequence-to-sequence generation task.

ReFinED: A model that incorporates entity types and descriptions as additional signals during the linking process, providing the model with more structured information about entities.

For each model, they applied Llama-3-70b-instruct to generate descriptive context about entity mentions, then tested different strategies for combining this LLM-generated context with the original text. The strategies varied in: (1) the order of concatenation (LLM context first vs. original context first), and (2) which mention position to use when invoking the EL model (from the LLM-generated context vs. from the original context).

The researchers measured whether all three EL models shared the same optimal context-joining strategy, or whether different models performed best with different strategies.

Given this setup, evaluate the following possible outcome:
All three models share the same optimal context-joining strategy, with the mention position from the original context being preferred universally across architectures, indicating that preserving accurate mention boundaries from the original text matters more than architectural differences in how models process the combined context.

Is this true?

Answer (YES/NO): NO